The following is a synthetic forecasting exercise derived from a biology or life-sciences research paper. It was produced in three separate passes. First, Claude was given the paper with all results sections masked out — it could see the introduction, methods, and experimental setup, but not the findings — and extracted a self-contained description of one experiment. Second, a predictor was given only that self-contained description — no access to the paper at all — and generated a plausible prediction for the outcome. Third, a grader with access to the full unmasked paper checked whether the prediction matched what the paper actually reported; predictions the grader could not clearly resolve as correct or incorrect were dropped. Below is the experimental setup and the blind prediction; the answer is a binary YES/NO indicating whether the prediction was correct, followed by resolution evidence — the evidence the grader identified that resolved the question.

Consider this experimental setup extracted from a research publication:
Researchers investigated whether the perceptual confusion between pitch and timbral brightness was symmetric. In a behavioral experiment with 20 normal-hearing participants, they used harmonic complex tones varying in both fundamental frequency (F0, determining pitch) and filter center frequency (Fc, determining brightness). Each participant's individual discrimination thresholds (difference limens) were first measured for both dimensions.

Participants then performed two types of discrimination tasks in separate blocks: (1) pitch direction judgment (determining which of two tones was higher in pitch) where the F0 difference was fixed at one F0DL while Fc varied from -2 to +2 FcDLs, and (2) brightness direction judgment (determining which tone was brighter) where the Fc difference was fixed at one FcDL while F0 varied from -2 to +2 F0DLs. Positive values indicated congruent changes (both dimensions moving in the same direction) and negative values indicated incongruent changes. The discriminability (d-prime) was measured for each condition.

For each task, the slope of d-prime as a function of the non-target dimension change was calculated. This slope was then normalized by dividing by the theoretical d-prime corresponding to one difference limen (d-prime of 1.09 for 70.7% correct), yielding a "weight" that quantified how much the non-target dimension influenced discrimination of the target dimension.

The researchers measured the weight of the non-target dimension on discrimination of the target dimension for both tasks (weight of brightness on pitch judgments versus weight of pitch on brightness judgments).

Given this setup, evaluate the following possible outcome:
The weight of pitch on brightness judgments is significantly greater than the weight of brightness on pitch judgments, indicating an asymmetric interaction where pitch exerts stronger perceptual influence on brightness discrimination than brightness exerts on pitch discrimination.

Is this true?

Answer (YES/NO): NO